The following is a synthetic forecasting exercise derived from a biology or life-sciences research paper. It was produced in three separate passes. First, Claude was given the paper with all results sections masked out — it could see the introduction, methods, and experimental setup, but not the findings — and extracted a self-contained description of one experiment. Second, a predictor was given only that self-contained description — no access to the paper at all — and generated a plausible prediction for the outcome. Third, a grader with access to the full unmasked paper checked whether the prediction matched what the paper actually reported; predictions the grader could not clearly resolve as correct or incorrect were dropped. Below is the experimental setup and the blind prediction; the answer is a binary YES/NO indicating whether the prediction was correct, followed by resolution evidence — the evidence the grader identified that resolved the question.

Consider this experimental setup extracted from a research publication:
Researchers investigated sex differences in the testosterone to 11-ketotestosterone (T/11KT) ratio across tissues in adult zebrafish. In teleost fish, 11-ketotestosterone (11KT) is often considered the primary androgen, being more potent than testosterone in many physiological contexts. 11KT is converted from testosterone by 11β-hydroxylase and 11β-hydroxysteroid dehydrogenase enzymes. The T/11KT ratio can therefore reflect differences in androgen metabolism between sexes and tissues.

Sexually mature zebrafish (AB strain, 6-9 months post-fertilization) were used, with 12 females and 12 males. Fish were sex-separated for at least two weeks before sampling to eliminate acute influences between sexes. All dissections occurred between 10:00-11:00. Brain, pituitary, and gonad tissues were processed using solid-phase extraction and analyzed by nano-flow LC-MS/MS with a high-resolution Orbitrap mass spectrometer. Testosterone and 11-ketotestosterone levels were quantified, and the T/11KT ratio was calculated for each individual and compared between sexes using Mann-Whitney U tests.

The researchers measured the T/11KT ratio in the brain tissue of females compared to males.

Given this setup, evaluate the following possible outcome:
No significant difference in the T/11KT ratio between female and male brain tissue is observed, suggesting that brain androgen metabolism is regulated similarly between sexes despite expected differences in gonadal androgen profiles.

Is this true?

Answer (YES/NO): NO